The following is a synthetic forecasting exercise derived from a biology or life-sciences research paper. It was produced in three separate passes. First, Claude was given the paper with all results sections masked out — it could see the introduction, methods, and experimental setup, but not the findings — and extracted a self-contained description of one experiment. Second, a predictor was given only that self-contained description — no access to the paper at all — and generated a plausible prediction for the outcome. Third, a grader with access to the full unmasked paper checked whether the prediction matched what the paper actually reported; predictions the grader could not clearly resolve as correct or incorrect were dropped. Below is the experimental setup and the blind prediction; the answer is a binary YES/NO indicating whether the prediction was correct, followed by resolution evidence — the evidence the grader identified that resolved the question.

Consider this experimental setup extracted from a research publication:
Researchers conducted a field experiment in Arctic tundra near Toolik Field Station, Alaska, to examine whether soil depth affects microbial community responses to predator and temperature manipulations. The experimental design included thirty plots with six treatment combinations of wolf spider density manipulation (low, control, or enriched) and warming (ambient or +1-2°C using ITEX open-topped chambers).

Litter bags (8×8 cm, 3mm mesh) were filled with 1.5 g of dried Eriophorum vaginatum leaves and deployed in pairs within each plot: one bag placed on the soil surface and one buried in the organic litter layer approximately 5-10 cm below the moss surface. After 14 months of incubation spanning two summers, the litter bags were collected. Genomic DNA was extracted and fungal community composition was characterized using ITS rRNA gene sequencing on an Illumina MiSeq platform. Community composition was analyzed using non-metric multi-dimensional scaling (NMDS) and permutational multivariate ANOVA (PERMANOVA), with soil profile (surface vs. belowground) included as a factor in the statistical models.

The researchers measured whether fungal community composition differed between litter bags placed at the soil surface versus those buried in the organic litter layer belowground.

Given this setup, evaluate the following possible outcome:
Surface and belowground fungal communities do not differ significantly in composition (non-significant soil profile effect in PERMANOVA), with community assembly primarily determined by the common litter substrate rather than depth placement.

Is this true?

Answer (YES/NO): NO